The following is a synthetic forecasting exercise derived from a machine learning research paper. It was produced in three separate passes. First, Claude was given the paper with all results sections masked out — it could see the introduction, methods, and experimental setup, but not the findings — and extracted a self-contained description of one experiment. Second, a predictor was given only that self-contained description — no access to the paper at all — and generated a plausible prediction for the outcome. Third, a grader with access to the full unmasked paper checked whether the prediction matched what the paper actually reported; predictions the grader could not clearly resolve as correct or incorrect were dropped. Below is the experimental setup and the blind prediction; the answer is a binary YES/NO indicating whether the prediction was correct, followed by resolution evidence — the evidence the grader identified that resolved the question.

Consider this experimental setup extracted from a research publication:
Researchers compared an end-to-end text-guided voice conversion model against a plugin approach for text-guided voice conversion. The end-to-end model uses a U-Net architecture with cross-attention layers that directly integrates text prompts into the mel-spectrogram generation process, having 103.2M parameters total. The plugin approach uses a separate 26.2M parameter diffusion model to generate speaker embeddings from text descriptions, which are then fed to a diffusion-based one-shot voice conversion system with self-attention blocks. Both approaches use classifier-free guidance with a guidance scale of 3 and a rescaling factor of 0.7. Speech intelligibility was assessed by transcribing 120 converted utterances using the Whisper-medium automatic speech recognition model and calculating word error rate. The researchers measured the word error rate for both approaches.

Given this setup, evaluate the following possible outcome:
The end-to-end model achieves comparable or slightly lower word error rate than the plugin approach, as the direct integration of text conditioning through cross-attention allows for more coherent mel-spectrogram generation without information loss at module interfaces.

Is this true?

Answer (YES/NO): YES